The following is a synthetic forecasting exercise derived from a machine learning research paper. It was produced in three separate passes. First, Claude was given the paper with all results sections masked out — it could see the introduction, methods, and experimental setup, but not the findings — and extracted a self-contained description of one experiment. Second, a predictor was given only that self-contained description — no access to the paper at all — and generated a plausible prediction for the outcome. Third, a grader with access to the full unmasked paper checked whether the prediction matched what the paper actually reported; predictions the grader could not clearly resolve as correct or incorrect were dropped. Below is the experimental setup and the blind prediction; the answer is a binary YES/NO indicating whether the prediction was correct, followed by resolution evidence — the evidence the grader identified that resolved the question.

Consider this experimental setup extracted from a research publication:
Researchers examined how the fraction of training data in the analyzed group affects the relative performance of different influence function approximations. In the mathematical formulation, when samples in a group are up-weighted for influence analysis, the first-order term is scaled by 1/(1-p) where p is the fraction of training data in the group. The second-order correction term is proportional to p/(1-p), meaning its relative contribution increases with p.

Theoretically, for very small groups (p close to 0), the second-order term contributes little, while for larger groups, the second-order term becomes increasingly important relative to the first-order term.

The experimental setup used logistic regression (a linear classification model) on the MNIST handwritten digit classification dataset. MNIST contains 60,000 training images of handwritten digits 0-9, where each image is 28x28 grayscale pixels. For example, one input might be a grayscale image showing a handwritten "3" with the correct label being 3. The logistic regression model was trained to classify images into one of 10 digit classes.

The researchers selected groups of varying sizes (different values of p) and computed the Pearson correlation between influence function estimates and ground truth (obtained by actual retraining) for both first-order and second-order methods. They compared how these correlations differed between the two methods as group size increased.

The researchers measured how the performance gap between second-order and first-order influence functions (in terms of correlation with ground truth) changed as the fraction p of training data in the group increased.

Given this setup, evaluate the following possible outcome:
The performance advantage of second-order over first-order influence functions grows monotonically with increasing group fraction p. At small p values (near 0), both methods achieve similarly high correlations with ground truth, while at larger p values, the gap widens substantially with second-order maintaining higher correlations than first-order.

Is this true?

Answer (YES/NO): NO